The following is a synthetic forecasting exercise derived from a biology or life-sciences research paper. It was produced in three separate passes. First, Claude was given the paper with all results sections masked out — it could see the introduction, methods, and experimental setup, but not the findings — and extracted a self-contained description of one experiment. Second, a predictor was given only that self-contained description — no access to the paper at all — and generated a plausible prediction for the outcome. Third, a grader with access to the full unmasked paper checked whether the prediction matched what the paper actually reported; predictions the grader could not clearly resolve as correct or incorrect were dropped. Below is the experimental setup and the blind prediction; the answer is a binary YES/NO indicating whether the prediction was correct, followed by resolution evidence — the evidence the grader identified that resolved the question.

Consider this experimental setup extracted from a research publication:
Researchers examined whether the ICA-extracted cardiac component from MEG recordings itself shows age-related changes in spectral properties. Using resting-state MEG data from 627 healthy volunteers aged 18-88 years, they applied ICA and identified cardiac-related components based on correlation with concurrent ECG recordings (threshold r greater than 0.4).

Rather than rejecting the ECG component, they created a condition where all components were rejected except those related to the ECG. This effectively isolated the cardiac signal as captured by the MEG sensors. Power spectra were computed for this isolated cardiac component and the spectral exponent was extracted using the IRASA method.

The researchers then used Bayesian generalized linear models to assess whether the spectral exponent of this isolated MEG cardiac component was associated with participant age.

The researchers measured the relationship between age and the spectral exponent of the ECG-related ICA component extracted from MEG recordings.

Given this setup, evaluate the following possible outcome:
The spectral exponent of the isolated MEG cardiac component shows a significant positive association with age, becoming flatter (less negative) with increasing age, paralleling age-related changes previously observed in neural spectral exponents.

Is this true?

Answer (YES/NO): NO